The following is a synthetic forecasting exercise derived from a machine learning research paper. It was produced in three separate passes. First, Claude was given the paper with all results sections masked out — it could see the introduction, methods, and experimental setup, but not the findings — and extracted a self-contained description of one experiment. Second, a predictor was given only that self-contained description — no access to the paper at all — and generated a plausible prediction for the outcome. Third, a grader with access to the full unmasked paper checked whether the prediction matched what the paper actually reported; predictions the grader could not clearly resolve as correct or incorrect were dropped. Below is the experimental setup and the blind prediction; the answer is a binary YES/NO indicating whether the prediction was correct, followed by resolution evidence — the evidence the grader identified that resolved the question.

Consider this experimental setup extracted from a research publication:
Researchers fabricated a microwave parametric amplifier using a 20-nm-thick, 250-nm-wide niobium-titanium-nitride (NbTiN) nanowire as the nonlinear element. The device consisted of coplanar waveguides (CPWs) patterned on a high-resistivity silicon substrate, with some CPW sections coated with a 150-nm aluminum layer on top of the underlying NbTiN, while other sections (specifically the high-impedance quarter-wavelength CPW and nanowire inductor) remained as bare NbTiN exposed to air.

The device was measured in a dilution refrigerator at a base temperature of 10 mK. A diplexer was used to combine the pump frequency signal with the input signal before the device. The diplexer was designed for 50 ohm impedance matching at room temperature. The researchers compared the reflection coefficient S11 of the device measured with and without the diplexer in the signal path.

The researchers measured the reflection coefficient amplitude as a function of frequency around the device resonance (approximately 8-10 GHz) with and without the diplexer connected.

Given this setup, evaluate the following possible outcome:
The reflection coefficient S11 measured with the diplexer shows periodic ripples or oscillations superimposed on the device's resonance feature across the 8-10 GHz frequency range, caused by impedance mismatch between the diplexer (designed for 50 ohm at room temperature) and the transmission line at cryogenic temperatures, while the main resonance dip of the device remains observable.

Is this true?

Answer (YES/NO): YES